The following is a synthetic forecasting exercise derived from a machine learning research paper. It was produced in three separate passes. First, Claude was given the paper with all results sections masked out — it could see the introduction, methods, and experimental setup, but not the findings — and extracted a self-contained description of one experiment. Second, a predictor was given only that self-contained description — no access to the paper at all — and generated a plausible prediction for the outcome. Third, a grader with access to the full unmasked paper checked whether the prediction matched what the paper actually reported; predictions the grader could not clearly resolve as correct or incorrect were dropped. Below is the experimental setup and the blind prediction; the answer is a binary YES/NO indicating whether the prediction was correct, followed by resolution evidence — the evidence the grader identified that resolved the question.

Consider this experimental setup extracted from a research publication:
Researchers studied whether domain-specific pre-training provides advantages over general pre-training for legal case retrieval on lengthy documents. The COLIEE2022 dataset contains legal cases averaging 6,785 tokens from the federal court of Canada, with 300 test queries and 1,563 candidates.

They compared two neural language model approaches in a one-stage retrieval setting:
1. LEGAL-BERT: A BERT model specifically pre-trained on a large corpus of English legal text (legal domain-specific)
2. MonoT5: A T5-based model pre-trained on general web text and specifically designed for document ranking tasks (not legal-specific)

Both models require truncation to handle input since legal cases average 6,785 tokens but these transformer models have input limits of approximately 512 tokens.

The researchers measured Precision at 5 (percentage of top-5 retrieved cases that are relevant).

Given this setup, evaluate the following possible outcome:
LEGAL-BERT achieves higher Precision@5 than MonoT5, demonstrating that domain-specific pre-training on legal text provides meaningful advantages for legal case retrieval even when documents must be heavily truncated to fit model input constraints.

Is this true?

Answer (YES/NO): NO